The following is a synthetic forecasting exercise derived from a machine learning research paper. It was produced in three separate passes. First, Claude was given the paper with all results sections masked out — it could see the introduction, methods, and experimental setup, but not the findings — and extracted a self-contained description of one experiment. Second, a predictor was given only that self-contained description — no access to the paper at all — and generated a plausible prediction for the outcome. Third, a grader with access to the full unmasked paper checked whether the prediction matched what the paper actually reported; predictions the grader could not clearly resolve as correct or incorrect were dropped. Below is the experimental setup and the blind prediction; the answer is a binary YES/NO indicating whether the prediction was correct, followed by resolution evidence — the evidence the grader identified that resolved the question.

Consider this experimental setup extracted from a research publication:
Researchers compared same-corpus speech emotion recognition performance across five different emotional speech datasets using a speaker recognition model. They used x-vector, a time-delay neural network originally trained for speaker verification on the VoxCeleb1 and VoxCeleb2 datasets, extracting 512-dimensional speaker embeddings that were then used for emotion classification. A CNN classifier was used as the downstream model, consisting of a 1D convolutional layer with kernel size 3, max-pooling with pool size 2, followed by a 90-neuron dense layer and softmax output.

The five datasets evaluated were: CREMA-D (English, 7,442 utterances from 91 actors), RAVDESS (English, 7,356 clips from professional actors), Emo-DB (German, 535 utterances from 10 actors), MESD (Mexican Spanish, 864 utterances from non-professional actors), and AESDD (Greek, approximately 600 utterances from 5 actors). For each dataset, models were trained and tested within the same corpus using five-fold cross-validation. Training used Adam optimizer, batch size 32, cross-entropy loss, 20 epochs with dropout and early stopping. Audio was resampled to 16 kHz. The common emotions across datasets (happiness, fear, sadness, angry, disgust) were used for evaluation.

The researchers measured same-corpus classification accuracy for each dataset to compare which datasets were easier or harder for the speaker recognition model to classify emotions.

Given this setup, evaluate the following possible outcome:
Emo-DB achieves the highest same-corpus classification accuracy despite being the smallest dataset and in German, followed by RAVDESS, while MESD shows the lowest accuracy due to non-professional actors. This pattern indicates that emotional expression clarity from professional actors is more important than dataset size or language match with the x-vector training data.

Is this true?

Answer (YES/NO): NO